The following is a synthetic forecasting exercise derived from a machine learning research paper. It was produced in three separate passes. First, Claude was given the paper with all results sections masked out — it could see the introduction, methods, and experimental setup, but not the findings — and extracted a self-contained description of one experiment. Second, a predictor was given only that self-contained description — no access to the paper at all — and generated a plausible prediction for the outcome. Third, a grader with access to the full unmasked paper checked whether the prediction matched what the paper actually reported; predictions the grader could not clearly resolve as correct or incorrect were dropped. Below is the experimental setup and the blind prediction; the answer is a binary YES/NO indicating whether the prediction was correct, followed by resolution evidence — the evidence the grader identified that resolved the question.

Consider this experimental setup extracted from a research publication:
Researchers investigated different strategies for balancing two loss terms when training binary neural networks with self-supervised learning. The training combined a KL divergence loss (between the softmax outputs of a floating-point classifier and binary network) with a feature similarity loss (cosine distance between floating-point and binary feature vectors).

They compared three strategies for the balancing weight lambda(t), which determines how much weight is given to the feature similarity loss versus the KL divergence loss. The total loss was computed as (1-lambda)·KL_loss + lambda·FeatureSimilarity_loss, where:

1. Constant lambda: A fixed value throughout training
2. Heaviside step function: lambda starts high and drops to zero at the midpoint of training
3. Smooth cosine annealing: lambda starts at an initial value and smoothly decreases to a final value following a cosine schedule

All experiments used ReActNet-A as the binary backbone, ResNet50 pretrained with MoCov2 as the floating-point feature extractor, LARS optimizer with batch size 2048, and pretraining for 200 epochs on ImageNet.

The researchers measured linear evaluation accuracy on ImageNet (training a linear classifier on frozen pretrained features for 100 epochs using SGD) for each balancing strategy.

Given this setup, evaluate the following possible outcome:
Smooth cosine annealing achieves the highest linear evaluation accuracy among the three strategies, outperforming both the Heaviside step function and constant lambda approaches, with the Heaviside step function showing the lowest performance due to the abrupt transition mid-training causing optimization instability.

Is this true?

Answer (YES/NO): YES